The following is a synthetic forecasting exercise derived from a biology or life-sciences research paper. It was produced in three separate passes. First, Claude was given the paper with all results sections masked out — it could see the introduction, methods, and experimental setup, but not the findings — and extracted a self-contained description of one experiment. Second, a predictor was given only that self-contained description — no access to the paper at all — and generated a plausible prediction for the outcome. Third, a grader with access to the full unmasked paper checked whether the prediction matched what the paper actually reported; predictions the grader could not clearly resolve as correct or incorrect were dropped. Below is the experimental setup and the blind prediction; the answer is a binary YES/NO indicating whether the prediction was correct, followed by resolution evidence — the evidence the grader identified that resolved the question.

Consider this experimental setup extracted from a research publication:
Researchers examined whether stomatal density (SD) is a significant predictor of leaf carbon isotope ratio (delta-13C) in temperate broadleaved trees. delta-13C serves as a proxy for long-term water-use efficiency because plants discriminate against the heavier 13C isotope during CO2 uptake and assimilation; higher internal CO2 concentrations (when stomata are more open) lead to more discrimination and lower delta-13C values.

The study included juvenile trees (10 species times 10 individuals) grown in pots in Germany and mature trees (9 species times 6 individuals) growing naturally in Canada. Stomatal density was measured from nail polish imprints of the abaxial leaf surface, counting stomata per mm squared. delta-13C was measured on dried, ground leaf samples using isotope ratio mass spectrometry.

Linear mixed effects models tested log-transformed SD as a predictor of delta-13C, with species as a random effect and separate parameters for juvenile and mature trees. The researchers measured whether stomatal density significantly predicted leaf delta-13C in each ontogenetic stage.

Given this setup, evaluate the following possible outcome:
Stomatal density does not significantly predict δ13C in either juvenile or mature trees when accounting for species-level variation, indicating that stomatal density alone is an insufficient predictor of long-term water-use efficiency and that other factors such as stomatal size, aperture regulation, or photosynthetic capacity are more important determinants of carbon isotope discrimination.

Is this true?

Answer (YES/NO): YES